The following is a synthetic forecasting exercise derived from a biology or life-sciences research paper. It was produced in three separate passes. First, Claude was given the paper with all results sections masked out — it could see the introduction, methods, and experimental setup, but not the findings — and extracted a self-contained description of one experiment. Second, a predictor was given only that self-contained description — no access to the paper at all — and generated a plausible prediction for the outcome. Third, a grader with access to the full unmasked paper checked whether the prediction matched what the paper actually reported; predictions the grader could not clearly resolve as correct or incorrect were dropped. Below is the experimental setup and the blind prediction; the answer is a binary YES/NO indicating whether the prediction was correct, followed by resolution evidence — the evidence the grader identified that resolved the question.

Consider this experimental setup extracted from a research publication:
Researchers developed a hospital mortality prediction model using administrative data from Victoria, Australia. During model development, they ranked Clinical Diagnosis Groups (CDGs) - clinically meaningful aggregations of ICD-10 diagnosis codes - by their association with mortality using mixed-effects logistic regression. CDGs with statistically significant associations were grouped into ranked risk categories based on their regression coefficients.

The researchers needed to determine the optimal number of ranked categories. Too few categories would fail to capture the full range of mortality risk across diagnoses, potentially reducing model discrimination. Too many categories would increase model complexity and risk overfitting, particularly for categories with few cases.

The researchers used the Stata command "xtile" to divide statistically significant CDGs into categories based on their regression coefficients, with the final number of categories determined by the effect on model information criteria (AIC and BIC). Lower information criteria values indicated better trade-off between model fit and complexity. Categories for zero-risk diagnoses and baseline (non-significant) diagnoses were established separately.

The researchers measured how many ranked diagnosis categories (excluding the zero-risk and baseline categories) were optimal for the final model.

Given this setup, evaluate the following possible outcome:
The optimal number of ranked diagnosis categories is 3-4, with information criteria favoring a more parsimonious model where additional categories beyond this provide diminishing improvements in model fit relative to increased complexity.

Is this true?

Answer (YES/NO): NO